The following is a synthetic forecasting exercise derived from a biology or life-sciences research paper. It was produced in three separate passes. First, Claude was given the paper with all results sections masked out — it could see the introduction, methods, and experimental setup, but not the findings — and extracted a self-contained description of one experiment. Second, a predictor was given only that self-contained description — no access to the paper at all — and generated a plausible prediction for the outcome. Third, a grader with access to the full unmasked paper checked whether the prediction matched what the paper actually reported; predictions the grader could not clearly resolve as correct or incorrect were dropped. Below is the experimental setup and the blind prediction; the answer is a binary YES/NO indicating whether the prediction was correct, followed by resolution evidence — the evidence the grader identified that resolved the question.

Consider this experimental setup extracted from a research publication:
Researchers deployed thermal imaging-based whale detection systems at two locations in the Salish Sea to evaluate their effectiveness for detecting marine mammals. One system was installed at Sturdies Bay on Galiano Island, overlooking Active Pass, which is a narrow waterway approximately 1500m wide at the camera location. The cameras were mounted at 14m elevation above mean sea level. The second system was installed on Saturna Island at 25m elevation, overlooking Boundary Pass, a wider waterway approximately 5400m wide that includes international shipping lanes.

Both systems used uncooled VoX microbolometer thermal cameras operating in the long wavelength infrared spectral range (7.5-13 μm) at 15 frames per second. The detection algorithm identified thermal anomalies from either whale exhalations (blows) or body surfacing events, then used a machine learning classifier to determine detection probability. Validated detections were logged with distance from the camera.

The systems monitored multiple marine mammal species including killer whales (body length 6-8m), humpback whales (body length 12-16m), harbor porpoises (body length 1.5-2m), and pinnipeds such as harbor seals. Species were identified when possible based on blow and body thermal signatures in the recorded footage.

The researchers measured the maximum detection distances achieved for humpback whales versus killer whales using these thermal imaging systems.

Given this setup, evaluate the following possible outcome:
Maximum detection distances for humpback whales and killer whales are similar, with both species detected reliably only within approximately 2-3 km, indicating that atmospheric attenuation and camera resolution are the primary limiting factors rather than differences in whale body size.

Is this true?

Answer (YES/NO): NO